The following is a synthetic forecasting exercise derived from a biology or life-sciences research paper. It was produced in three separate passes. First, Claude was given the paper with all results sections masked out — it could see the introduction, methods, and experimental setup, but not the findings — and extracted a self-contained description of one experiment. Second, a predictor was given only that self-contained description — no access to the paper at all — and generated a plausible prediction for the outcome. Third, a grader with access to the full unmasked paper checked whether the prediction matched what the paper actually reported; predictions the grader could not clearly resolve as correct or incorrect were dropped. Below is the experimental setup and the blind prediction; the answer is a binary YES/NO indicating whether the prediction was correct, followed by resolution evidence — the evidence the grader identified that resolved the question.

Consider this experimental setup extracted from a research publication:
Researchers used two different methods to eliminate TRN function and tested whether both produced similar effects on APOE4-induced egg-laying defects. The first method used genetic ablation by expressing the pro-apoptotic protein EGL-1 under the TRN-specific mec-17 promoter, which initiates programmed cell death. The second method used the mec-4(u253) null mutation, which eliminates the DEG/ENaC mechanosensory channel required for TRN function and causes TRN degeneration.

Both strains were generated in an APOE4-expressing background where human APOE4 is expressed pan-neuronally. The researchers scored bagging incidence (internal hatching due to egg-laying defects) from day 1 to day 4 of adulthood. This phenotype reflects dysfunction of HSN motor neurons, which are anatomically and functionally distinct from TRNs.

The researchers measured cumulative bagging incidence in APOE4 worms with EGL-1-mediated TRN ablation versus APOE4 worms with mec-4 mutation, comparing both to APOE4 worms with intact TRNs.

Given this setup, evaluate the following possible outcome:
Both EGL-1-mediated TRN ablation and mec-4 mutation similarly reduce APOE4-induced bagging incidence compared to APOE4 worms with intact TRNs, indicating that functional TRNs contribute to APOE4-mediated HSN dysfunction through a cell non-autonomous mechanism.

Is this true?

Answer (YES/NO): NO